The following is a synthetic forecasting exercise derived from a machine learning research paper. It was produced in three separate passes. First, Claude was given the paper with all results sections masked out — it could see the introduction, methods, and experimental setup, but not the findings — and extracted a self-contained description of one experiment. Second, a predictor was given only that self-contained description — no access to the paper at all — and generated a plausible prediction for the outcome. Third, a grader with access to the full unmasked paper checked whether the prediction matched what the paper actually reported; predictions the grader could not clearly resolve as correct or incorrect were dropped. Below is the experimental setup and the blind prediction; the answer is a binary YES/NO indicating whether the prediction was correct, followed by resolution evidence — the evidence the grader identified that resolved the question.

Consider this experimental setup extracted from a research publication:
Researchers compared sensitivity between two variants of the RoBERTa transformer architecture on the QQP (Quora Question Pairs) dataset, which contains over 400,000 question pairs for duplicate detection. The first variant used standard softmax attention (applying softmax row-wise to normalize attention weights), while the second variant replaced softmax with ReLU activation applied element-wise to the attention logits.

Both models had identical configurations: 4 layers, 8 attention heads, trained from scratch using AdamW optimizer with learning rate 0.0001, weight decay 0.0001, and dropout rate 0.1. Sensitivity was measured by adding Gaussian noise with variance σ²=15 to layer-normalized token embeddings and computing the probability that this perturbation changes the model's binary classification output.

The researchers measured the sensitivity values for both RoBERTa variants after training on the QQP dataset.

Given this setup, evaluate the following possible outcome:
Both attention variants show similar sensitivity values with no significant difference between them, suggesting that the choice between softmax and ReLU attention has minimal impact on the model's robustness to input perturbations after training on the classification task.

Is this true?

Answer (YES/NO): NO